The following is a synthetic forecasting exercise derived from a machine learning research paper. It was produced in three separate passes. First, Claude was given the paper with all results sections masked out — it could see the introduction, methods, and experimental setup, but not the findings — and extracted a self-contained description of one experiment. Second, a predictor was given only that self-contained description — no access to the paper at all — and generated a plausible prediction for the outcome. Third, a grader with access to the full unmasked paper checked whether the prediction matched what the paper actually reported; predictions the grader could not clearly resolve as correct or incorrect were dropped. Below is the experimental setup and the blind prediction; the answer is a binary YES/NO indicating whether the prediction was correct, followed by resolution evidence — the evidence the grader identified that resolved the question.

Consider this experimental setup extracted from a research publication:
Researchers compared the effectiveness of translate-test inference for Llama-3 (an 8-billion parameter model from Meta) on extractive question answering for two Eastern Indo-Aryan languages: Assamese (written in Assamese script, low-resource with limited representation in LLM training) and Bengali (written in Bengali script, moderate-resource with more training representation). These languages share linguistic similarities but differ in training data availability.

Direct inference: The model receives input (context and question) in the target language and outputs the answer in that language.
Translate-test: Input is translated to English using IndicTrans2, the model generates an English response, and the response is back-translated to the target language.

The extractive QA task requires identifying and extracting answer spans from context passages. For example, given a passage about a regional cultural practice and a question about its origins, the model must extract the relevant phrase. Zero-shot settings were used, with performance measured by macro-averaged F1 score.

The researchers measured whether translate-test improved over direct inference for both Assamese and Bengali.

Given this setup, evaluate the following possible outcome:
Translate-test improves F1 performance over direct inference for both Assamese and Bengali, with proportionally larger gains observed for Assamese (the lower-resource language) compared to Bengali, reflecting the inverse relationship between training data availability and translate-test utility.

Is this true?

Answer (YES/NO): NO